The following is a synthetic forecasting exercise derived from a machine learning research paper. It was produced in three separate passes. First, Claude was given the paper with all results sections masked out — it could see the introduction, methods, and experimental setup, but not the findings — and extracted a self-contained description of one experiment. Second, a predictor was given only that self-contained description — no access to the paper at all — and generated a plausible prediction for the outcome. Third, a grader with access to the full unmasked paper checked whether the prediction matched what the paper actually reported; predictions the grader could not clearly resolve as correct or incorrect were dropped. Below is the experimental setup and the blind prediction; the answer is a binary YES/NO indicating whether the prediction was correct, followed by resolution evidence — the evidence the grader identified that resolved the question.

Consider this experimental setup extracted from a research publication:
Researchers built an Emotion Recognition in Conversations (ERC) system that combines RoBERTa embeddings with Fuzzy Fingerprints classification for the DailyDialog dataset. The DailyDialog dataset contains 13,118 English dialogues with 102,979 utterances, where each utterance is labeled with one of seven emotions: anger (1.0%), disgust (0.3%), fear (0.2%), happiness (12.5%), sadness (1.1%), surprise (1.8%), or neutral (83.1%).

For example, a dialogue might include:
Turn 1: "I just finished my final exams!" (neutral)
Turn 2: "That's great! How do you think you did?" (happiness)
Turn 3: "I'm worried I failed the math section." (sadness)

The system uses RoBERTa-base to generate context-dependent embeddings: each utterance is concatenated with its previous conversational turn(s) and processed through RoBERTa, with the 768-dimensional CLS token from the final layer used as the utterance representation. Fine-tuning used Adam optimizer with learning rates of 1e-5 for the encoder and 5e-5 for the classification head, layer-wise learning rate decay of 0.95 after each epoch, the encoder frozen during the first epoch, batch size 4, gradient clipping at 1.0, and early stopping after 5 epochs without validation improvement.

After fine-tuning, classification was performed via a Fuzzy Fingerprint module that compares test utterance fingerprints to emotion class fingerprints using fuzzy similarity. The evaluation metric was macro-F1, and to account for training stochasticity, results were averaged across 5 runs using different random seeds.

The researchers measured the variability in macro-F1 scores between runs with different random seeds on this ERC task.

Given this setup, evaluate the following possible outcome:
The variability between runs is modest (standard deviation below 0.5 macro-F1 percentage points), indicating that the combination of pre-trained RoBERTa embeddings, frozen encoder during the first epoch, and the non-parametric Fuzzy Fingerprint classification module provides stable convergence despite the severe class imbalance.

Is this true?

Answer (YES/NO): NO